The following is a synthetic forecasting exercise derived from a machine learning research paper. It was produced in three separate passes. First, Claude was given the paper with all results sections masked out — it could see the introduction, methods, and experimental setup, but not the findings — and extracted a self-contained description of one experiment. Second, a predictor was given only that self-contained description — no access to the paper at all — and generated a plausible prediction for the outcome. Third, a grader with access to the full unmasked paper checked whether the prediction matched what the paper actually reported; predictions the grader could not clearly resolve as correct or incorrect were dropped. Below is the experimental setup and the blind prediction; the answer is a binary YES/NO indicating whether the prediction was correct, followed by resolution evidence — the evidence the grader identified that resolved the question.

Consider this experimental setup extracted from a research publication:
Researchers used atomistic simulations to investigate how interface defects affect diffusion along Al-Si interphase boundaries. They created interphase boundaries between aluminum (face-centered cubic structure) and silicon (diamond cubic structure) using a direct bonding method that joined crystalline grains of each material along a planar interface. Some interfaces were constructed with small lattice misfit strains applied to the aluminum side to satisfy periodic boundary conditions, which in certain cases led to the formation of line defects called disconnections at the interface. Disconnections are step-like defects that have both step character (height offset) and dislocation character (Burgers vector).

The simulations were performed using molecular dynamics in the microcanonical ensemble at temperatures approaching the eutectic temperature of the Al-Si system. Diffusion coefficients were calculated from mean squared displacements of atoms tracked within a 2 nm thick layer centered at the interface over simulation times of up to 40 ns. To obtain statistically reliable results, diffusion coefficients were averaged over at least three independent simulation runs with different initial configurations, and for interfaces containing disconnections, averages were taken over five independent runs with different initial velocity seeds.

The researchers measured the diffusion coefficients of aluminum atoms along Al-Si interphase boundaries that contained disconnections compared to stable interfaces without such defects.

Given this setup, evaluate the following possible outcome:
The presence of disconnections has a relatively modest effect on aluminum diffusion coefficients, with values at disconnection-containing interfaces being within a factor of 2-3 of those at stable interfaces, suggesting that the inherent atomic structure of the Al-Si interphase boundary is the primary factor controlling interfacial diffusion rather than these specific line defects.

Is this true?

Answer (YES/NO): NO